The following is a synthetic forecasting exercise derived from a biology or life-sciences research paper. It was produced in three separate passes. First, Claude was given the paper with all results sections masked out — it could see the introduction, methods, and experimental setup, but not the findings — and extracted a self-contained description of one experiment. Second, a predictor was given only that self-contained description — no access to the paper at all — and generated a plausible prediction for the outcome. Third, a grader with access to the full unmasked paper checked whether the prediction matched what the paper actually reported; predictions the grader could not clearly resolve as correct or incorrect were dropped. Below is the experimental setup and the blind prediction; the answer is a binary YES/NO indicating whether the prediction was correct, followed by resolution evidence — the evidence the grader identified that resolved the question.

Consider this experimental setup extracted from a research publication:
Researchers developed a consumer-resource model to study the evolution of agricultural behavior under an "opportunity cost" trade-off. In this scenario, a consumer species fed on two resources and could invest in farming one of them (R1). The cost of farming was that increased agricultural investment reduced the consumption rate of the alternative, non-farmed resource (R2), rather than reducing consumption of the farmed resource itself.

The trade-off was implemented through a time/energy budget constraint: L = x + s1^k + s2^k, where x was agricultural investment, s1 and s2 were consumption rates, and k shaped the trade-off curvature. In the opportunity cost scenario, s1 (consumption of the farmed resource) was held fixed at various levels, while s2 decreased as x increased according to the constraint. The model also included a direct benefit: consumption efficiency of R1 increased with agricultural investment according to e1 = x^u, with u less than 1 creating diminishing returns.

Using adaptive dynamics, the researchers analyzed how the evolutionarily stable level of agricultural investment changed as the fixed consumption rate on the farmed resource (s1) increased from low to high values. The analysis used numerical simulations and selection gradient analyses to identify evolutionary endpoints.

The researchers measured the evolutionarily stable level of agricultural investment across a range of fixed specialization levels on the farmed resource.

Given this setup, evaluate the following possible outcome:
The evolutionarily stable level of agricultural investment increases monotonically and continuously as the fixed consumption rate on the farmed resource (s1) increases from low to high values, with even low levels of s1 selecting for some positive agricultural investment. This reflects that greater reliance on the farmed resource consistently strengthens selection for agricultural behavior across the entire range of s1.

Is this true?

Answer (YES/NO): NO